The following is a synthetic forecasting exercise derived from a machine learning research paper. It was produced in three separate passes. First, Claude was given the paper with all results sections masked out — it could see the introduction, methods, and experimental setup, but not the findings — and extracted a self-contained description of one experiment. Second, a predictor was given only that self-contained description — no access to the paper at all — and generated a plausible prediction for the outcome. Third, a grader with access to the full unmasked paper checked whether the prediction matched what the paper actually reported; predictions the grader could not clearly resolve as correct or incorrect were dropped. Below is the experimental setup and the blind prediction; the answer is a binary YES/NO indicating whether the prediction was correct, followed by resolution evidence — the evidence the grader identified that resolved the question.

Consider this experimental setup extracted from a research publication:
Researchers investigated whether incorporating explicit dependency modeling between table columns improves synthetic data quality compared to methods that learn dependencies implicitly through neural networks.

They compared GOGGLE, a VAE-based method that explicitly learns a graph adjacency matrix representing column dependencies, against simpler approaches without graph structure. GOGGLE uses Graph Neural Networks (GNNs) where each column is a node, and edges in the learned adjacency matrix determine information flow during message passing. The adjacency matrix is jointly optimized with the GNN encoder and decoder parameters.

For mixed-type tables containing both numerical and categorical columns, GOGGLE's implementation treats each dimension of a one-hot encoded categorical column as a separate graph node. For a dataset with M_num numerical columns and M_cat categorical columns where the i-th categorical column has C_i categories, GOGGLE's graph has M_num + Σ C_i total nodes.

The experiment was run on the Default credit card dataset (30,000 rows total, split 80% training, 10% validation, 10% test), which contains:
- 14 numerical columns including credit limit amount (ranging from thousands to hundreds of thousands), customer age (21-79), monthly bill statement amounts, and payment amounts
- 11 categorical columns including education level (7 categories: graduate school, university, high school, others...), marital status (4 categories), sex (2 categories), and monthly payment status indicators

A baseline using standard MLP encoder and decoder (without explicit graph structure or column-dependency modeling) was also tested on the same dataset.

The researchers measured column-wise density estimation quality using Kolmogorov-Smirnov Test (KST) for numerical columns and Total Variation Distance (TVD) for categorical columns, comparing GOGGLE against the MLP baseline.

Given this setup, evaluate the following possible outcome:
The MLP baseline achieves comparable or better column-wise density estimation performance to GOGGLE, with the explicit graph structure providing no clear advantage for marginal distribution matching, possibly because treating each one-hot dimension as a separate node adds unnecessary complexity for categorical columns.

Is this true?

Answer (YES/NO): YES